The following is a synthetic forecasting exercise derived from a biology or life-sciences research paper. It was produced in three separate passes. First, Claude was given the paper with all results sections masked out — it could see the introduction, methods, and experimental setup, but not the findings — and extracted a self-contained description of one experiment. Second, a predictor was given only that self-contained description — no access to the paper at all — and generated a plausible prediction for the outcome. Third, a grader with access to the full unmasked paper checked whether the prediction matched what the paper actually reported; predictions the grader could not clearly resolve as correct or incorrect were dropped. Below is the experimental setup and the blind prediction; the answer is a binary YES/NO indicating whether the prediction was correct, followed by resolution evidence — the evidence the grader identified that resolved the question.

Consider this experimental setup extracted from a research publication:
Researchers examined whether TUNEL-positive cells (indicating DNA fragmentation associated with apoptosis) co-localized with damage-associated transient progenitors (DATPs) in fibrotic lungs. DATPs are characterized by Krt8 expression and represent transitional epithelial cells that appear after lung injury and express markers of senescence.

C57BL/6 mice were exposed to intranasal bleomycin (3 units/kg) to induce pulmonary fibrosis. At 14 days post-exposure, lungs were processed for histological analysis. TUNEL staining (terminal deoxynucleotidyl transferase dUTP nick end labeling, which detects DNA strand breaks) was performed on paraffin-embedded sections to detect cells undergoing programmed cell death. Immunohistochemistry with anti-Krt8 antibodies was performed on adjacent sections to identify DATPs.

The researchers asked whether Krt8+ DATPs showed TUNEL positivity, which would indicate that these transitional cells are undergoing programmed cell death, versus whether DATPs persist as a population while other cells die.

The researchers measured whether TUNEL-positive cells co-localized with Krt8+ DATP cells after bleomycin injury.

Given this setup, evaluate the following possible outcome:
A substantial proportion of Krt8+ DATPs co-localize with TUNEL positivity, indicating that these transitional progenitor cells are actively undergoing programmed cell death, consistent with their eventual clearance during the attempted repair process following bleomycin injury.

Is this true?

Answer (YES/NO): NO